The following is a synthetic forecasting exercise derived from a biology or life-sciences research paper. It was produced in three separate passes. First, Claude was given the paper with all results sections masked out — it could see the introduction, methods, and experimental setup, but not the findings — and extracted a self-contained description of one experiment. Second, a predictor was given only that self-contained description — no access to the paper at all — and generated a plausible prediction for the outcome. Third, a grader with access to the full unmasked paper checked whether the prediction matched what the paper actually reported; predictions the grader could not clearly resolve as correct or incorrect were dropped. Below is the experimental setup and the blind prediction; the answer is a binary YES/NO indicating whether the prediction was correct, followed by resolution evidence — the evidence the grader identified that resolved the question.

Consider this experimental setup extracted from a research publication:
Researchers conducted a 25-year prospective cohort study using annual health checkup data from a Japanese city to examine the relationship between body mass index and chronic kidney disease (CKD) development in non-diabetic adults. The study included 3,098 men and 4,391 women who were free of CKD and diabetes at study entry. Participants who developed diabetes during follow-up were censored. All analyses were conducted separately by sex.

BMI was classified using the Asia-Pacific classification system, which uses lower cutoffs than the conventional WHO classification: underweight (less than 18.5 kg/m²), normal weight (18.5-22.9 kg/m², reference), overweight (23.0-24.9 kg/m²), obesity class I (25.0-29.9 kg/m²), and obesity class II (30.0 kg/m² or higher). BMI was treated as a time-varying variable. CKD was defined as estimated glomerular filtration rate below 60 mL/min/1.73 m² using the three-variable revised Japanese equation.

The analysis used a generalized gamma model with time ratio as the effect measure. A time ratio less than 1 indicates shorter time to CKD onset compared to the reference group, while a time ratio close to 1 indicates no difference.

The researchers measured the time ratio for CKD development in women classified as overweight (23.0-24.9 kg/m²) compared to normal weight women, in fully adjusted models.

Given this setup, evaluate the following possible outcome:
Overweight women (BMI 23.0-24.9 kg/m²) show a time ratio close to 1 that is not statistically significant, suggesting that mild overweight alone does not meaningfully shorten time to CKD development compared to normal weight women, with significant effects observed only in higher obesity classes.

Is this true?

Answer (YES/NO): YES